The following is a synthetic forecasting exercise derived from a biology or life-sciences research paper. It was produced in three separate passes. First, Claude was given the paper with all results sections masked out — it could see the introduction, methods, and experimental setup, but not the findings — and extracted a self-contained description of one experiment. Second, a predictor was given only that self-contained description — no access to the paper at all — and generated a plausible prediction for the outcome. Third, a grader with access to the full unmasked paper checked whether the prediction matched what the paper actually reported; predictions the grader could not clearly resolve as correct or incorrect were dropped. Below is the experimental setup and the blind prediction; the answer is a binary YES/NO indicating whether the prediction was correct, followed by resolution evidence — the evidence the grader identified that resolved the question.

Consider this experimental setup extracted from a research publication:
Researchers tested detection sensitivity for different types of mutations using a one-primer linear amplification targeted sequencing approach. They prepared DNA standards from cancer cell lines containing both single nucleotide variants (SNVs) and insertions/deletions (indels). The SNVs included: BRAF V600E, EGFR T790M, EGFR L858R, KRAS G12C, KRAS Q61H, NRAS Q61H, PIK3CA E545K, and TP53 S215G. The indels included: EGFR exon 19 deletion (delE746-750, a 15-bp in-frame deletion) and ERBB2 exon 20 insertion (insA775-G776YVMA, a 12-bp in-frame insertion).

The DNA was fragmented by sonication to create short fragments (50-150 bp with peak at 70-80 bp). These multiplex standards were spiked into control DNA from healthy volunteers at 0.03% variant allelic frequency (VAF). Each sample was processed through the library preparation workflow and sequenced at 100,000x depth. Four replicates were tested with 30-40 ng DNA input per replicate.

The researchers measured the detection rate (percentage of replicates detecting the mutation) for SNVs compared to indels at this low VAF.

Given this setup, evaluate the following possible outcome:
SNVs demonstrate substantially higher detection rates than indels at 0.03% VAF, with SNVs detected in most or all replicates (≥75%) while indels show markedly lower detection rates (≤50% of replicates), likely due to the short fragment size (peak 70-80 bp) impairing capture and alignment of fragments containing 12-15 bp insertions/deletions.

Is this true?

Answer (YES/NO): NO